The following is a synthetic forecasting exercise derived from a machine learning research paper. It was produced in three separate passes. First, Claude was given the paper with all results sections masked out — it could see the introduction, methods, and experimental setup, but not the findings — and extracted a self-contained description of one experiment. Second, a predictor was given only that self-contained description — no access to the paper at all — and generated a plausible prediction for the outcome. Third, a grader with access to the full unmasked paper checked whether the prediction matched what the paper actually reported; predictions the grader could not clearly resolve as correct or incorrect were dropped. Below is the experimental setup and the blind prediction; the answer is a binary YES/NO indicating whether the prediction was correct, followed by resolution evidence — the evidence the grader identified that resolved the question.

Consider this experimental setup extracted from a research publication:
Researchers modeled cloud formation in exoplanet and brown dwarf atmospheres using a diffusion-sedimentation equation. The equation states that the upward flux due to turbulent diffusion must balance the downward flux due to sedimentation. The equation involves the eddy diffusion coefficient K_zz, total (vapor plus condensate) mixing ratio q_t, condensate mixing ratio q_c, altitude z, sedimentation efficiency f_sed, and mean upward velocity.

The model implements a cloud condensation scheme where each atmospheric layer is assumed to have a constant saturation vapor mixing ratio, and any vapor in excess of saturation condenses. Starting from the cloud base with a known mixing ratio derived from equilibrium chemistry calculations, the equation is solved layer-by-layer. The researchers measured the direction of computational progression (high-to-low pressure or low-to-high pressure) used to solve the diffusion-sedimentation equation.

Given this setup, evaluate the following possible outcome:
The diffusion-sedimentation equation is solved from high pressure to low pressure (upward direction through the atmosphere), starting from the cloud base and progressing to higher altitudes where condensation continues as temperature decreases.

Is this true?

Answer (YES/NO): YES